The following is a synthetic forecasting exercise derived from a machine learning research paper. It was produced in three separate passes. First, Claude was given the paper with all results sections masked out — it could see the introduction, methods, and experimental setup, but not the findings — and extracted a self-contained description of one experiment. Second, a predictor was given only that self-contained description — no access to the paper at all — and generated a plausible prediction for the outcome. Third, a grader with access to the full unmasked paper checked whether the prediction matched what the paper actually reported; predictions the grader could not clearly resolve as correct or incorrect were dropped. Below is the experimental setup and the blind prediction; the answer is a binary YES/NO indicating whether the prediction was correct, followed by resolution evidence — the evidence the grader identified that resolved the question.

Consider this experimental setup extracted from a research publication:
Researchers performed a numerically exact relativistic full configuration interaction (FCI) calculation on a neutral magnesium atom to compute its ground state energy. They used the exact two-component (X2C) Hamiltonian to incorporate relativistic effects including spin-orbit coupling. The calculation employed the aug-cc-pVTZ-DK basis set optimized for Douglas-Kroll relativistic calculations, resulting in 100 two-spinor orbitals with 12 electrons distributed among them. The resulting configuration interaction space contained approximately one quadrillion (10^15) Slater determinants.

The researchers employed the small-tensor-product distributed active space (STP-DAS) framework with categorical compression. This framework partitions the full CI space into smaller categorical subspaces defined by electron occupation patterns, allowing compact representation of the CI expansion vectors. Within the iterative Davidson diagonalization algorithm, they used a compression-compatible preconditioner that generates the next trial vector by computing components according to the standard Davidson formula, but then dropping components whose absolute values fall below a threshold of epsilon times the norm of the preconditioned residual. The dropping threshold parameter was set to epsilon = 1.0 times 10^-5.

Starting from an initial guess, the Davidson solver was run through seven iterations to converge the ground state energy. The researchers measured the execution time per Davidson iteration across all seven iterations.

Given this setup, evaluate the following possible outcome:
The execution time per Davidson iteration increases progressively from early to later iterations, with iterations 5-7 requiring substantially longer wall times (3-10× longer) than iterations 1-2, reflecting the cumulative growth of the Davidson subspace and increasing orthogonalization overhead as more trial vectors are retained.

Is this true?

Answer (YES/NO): NO